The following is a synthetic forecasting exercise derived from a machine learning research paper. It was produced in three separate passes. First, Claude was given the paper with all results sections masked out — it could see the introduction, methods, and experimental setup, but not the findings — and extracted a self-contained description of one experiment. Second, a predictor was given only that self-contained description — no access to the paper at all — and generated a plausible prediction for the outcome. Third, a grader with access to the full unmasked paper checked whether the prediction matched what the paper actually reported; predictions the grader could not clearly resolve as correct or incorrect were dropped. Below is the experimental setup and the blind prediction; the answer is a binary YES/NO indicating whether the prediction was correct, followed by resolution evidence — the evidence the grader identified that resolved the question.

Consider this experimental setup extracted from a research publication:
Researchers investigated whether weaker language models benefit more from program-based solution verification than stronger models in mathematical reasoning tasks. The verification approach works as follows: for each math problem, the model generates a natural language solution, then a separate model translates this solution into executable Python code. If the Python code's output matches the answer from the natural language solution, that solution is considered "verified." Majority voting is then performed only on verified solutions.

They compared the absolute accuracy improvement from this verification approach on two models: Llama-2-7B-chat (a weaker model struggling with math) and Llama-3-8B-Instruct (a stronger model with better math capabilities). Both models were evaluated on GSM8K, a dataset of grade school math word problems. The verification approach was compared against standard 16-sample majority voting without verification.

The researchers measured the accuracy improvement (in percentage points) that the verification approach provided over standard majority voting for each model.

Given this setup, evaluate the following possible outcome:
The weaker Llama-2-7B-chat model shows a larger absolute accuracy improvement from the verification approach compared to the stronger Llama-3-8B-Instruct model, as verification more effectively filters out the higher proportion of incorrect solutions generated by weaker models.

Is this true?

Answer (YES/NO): YES